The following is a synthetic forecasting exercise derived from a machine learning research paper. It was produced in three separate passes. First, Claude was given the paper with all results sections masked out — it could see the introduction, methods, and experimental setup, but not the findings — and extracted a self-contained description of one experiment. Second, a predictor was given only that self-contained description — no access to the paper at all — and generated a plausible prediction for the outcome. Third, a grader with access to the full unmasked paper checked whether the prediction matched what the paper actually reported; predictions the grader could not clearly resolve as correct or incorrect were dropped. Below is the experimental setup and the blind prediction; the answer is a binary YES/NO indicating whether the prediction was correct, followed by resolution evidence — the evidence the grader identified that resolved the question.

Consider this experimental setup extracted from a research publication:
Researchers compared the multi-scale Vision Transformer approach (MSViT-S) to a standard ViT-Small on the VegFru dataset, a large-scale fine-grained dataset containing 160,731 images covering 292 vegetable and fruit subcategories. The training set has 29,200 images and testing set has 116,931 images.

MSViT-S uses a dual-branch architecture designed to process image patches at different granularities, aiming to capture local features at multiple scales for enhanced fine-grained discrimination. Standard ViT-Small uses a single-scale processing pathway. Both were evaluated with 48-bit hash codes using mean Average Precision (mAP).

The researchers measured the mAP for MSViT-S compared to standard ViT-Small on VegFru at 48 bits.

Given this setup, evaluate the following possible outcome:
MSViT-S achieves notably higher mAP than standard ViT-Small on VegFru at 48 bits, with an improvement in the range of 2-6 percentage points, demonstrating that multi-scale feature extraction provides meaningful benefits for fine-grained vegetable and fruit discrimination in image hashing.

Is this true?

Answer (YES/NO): NO